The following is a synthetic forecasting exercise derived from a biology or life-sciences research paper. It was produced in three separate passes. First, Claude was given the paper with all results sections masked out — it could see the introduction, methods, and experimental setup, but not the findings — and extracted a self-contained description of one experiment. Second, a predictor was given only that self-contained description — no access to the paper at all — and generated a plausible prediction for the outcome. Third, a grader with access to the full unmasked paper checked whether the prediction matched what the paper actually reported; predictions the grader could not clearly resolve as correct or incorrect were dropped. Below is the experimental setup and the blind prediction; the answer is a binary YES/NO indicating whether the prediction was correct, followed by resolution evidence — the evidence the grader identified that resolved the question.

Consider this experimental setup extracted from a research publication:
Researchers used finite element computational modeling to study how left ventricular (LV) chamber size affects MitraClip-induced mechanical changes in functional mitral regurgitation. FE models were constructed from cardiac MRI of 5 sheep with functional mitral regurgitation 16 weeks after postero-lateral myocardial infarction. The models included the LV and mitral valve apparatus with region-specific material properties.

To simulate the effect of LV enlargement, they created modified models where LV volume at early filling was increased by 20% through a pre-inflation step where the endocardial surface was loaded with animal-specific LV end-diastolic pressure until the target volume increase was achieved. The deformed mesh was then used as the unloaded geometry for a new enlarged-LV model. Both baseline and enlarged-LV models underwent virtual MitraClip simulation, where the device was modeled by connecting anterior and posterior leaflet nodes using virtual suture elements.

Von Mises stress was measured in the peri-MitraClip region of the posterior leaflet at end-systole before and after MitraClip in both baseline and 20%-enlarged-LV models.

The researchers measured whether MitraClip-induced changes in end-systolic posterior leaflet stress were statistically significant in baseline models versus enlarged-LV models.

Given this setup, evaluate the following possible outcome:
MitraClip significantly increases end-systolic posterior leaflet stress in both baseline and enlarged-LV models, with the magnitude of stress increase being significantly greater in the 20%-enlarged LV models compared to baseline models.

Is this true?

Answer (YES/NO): NO